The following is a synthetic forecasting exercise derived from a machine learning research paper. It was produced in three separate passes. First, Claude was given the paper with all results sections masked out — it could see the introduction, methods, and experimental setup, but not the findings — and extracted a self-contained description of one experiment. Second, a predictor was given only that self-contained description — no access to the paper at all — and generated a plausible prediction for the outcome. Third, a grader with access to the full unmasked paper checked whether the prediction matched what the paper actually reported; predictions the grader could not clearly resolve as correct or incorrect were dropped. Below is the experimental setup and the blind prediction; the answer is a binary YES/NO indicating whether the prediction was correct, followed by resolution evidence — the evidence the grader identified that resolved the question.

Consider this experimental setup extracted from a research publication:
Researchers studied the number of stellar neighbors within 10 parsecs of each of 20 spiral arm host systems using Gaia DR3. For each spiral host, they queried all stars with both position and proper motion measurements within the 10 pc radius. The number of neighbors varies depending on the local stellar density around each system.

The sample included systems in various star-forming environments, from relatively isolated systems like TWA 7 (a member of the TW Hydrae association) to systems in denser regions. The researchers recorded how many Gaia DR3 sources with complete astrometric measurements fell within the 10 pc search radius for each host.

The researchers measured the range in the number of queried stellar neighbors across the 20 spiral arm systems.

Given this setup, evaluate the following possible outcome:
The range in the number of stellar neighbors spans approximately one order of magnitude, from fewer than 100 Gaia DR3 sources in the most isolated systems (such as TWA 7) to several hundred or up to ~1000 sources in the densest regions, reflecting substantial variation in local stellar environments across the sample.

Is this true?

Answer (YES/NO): NO